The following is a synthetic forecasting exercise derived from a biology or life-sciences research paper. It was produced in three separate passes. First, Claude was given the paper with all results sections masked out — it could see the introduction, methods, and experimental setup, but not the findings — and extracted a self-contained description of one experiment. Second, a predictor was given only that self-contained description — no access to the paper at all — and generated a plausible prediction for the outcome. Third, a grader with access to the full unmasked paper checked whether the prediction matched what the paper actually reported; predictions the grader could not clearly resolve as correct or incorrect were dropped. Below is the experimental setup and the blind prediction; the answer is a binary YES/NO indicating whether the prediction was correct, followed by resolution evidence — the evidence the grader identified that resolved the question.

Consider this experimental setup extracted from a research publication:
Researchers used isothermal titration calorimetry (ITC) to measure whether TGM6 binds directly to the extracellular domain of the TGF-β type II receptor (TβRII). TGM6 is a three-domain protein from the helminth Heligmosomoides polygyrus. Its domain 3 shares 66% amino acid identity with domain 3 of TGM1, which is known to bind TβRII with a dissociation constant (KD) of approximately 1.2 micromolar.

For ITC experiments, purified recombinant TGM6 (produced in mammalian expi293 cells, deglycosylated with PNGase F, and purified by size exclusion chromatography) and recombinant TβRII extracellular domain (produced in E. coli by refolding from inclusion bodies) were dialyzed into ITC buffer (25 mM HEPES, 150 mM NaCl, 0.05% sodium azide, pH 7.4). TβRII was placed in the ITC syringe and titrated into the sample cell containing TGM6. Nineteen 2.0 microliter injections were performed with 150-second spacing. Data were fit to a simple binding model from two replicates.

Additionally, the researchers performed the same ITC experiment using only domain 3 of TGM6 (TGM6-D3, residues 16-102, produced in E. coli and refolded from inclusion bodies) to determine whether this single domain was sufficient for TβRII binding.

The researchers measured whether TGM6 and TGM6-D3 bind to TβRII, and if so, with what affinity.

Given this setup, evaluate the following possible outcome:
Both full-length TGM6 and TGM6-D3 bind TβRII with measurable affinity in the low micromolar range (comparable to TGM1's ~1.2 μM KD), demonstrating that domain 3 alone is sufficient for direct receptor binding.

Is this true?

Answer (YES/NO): NO